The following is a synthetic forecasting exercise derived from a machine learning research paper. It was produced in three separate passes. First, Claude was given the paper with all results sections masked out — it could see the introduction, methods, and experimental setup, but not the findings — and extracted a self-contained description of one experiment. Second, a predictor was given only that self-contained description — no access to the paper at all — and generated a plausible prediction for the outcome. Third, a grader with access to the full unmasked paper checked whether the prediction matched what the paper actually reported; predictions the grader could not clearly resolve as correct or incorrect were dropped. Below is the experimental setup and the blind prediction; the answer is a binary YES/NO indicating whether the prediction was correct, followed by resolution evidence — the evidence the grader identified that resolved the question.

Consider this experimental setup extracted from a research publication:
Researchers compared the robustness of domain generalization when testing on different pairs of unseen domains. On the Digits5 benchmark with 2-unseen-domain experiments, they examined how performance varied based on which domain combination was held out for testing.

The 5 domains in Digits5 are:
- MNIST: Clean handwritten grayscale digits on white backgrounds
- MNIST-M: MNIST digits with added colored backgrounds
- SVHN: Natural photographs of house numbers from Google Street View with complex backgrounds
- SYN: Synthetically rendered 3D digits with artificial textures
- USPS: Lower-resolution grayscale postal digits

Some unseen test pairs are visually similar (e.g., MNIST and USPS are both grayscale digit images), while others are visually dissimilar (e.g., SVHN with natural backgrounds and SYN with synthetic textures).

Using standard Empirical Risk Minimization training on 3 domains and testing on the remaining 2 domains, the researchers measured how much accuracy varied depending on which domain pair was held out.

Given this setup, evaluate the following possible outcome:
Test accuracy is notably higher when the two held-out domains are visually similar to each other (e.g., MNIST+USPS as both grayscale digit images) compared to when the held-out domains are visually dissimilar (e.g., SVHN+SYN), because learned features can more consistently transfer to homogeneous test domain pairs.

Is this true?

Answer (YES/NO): NO